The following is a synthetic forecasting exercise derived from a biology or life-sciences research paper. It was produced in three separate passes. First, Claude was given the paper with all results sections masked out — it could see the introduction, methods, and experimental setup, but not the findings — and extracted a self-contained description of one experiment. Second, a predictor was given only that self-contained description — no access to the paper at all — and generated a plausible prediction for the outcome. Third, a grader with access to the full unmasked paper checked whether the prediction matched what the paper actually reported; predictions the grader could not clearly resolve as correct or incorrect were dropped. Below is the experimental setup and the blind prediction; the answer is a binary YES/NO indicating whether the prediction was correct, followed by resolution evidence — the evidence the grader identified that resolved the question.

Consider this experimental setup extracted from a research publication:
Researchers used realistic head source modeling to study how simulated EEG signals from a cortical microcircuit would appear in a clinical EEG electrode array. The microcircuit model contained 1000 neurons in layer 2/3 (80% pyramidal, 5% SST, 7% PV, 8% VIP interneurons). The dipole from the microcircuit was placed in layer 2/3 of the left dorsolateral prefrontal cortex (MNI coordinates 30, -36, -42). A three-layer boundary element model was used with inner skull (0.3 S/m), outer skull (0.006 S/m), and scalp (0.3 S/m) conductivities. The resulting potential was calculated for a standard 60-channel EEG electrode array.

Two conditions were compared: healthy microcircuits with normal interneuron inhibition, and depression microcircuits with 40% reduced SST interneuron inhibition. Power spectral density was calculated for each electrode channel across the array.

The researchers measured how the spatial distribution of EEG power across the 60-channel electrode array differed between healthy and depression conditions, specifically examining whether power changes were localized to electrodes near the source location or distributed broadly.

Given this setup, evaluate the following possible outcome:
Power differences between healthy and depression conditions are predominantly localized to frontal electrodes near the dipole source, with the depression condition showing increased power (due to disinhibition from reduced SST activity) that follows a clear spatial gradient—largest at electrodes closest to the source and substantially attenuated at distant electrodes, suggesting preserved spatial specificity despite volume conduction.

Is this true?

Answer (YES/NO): NO